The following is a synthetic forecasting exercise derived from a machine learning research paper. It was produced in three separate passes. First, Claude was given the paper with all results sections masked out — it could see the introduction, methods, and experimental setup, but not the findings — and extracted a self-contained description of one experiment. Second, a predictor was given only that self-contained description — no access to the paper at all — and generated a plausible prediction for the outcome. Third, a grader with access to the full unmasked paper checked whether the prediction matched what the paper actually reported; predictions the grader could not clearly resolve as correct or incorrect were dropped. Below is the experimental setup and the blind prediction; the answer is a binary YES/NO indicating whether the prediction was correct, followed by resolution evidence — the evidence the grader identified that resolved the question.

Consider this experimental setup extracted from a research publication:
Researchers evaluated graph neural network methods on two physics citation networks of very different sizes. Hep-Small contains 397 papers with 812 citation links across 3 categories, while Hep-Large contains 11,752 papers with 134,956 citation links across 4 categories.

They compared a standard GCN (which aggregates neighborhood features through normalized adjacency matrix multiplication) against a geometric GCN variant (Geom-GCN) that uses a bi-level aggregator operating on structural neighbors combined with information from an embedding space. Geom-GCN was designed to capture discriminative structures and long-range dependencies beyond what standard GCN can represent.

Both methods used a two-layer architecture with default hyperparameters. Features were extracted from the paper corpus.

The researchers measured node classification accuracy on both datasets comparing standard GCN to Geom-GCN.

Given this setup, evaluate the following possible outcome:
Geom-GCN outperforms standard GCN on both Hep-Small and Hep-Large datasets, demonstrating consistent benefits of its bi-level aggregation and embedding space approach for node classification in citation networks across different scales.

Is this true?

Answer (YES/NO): NO